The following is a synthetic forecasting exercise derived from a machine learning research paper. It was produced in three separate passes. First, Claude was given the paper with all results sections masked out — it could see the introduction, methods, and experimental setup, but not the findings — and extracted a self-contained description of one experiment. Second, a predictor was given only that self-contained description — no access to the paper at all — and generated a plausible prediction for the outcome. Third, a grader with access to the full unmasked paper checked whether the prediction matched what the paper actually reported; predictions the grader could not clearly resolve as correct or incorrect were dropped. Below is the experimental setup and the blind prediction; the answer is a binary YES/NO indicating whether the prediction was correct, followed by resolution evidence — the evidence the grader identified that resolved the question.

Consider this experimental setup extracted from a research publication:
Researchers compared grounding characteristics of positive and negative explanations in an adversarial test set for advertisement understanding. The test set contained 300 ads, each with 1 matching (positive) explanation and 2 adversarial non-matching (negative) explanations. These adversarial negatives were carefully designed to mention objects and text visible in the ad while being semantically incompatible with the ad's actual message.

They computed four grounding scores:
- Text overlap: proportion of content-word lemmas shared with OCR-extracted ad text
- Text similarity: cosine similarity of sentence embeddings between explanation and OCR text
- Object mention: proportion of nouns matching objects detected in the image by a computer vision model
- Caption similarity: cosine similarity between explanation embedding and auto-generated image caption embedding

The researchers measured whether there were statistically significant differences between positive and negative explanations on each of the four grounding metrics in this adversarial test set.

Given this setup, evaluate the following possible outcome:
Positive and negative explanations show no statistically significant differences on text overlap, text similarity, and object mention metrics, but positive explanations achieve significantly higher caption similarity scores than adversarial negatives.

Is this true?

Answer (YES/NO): NO